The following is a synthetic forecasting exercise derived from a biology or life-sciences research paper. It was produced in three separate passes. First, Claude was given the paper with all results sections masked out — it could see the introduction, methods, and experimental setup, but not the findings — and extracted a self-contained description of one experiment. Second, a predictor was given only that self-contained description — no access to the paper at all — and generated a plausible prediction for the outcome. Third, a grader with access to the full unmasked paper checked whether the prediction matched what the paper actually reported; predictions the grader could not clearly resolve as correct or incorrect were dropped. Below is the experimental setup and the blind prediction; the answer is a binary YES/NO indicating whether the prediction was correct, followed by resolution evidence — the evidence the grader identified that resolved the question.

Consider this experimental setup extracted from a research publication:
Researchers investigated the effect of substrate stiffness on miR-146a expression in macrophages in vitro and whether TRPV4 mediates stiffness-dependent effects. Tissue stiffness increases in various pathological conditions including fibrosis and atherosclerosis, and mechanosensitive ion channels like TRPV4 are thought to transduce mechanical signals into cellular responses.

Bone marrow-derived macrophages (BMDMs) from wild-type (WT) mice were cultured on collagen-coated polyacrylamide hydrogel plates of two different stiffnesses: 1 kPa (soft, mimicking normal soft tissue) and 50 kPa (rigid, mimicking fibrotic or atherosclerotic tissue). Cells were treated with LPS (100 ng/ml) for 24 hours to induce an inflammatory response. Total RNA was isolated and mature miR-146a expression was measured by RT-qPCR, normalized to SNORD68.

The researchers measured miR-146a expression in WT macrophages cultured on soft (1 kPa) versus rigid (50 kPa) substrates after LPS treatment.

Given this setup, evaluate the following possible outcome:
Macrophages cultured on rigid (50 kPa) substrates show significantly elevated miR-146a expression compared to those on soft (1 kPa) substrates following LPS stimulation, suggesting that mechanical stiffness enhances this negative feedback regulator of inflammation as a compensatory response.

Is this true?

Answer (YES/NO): NO